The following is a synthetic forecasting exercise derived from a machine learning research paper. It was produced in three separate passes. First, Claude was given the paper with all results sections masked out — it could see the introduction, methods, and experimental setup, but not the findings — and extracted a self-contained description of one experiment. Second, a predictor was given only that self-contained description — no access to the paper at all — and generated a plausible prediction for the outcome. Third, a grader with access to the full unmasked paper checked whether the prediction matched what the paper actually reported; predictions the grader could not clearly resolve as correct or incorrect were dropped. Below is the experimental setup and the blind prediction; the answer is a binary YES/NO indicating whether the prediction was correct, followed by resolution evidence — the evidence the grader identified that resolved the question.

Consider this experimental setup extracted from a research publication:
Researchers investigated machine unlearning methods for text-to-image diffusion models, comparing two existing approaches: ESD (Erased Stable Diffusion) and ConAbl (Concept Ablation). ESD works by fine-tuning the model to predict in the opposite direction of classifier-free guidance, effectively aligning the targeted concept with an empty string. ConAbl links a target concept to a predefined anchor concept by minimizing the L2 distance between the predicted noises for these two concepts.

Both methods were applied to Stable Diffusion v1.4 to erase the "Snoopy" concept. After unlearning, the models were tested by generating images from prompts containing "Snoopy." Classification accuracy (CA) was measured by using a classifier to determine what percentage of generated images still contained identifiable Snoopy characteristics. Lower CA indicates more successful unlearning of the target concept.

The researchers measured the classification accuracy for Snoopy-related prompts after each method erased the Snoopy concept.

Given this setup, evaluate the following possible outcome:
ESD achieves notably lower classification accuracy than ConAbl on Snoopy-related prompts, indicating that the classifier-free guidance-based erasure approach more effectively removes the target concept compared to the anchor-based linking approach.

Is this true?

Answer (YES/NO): YES